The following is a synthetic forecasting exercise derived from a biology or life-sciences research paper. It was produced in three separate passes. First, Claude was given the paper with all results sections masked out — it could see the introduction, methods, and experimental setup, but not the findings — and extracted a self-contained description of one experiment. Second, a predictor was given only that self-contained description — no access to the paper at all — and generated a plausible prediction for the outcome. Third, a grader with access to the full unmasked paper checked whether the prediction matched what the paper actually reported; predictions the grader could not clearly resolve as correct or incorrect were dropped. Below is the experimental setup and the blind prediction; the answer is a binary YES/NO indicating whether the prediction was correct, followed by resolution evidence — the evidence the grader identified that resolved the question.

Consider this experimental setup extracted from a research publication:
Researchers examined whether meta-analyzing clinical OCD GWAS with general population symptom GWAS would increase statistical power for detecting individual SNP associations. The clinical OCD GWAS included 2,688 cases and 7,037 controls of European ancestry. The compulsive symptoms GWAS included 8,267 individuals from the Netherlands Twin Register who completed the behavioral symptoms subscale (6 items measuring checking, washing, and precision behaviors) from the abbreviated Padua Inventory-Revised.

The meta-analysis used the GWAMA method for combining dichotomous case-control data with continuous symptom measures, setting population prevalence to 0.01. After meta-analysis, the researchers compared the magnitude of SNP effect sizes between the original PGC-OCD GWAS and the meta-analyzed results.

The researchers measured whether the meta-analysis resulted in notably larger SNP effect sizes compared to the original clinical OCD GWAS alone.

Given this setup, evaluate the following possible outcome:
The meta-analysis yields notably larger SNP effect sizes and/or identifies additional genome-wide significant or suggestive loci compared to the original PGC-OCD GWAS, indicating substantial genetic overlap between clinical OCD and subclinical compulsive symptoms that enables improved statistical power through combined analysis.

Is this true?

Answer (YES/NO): NO